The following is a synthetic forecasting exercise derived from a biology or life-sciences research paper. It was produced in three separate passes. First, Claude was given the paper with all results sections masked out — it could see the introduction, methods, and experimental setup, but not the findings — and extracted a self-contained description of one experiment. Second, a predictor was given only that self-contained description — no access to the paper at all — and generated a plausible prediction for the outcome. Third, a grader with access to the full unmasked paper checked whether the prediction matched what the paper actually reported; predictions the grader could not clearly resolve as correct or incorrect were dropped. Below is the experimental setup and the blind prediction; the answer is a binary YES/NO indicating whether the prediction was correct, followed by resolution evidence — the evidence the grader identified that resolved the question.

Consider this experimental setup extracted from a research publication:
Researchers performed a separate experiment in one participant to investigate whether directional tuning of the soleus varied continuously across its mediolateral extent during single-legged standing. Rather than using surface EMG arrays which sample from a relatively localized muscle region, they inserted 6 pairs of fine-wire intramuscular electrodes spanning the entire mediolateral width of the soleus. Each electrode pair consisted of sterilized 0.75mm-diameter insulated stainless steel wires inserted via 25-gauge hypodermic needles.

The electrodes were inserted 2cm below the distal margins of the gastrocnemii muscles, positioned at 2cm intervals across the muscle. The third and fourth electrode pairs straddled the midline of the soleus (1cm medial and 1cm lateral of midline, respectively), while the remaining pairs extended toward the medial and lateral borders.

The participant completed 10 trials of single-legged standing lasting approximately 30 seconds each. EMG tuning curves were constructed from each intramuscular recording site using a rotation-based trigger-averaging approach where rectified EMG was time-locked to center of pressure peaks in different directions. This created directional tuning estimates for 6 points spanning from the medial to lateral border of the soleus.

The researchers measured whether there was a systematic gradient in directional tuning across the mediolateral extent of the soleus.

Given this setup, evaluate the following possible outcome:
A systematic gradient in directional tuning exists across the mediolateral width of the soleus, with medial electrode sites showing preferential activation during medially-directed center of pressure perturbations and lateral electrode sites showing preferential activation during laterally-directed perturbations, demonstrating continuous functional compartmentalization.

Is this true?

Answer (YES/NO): NO